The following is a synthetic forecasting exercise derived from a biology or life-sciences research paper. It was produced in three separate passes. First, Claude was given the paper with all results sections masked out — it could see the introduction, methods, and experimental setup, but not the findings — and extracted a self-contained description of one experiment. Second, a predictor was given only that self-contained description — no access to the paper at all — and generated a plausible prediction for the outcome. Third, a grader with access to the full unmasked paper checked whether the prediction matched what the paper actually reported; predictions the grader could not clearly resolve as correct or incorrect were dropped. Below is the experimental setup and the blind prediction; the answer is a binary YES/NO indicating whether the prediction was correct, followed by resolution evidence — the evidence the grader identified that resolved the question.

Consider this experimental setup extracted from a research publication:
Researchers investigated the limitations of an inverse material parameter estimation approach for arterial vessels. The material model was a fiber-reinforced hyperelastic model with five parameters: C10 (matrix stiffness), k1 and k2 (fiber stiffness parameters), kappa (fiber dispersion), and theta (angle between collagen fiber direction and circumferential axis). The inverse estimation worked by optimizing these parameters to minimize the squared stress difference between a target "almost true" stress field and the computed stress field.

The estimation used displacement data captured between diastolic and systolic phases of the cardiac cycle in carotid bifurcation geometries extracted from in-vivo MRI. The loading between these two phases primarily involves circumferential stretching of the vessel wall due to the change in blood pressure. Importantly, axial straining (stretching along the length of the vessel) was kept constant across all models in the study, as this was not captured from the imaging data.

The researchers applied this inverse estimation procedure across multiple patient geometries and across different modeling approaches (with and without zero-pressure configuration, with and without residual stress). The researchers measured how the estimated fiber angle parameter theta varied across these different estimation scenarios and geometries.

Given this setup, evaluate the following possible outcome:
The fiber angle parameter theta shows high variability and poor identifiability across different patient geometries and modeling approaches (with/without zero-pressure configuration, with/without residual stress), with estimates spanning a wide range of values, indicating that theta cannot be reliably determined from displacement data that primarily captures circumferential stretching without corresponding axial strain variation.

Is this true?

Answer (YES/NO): NO